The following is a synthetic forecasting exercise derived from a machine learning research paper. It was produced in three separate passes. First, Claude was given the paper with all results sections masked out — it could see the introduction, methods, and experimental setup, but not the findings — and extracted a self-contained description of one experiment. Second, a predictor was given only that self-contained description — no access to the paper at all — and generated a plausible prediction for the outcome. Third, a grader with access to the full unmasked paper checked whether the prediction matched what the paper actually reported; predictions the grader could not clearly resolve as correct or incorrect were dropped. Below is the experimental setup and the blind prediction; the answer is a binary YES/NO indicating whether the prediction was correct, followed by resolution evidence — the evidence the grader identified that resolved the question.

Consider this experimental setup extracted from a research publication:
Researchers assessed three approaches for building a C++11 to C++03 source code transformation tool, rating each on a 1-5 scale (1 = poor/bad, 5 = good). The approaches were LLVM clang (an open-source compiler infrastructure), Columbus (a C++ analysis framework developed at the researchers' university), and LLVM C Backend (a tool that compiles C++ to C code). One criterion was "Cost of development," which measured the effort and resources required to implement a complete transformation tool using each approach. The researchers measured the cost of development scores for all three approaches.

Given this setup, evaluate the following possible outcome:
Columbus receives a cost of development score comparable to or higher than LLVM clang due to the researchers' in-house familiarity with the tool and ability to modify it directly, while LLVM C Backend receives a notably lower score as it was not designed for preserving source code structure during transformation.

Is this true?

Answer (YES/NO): YES